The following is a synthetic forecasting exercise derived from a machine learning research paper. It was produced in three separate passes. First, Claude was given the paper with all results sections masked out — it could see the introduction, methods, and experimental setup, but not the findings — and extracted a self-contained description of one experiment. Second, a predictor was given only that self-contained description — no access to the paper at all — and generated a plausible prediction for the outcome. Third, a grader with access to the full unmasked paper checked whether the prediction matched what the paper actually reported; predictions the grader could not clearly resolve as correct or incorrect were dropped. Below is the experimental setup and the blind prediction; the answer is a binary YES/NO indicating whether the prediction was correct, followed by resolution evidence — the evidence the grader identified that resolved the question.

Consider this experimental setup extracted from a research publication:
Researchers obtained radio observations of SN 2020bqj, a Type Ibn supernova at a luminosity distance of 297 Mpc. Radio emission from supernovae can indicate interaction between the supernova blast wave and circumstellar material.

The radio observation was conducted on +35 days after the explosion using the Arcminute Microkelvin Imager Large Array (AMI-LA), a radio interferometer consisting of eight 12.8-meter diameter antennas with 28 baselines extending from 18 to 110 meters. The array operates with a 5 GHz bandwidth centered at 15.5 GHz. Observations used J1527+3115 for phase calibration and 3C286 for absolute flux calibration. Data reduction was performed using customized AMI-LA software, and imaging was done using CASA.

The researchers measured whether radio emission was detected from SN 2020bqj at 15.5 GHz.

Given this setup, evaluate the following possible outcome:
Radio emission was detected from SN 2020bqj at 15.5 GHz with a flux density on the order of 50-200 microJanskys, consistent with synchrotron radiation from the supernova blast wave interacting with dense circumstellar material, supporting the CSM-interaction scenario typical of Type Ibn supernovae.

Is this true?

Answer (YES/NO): NO